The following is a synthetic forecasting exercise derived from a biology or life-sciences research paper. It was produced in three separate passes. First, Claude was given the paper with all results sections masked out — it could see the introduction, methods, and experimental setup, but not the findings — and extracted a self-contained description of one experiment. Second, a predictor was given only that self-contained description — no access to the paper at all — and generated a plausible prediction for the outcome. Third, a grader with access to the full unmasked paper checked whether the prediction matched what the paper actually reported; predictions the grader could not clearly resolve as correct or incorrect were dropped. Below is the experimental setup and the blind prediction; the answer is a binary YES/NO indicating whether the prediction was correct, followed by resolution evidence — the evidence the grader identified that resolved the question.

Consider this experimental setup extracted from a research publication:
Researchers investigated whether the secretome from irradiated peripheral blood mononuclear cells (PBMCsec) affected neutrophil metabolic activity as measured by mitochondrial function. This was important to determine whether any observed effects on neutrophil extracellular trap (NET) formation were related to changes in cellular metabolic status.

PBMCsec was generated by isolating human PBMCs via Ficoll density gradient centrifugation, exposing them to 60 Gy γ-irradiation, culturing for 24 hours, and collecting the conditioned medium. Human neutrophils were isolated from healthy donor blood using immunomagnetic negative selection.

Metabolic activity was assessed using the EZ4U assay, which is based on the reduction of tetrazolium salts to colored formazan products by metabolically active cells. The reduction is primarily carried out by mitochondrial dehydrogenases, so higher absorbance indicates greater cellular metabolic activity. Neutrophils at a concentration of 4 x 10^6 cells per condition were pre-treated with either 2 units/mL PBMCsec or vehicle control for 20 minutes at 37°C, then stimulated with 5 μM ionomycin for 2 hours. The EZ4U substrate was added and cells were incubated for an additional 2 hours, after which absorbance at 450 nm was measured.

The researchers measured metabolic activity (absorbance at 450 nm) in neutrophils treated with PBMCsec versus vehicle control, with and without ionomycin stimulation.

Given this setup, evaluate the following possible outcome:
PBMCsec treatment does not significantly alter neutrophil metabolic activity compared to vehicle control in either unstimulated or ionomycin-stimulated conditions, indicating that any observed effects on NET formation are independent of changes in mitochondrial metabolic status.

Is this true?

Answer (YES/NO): NO